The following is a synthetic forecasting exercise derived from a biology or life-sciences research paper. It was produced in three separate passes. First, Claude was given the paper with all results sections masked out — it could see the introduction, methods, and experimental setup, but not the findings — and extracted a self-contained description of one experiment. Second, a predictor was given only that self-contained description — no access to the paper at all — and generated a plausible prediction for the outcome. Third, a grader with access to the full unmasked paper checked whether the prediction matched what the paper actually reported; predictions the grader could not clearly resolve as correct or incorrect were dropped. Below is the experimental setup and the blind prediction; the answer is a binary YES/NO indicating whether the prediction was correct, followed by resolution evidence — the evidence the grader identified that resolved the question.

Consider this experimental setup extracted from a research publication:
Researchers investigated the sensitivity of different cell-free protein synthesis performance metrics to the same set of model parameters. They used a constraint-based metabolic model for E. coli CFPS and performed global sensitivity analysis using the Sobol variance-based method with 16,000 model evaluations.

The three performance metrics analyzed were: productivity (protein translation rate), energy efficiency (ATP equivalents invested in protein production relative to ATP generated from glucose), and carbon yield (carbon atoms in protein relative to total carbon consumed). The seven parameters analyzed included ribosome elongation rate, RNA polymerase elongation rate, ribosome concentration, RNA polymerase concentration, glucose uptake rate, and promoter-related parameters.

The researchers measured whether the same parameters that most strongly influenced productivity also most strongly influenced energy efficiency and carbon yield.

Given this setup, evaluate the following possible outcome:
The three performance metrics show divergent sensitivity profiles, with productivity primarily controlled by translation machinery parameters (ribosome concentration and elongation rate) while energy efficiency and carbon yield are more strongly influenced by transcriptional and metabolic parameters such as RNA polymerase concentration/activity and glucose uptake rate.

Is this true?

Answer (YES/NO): NO